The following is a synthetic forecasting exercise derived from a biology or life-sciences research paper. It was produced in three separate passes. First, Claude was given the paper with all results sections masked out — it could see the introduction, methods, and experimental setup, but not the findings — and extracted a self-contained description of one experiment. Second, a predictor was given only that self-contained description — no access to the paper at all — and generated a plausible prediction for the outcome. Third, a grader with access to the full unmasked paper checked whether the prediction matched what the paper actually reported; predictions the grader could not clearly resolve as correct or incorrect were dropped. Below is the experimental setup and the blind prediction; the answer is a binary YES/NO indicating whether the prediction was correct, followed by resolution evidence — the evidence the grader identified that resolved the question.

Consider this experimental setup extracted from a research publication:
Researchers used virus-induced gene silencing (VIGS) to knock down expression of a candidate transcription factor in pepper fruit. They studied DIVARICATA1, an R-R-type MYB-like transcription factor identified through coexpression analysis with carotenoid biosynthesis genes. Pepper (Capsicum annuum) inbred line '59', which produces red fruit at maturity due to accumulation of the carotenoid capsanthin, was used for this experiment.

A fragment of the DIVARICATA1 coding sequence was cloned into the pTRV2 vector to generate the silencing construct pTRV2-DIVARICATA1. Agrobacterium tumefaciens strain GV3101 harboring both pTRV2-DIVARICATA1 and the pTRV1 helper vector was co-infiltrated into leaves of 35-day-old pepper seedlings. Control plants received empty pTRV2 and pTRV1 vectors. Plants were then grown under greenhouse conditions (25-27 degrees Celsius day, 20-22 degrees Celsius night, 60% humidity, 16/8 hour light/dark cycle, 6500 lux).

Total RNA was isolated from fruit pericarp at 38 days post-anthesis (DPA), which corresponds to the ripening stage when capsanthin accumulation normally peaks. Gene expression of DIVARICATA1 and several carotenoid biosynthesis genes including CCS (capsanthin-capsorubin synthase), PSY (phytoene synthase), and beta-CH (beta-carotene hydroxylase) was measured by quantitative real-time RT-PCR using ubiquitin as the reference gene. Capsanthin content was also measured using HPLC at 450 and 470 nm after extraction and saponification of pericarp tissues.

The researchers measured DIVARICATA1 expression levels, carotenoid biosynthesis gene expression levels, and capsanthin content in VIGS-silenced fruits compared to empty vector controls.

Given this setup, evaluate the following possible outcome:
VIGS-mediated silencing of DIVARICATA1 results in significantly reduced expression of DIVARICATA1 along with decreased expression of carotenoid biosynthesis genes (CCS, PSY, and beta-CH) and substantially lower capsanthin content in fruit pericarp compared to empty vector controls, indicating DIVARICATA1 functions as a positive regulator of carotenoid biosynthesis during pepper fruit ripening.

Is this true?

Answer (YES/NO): YES